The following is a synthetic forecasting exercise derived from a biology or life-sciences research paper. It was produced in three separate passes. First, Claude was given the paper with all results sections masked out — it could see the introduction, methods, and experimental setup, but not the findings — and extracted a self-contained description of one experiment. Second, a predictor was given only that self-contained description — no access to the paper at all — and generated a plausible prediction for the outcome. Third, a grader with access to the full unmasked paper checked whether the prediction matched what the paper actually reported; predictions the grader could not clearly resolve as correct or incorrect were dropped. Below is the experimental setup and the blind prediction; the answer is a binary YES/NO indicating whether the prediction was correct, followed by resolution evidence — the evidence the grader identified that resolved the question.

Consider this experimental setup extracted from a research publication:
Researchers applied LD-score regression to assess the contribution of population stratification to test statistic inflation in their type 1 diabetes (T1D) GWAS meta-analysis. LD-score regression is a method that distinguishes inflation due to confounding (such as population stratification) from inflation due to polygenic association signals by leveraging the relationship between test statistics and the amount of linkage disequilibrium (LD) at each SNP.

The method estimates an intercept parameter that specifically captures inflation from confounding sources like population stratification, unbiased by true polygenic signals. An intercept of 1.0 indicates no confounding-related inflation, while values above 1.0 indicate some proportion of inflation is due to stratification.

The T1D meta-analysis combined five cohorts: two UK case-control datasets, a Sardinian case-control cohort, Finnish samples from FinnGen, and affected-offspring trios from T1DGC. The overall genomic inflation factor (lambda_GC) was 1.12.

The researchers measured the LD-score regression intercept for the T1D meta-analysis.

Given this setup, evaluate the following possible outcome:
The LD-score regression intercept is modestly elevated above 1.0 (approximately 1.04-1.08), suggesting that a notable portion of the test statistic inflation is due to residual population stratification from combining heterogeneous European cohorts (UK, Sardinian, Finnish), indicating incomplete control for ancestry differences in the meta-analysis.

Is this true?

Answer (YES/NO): NO